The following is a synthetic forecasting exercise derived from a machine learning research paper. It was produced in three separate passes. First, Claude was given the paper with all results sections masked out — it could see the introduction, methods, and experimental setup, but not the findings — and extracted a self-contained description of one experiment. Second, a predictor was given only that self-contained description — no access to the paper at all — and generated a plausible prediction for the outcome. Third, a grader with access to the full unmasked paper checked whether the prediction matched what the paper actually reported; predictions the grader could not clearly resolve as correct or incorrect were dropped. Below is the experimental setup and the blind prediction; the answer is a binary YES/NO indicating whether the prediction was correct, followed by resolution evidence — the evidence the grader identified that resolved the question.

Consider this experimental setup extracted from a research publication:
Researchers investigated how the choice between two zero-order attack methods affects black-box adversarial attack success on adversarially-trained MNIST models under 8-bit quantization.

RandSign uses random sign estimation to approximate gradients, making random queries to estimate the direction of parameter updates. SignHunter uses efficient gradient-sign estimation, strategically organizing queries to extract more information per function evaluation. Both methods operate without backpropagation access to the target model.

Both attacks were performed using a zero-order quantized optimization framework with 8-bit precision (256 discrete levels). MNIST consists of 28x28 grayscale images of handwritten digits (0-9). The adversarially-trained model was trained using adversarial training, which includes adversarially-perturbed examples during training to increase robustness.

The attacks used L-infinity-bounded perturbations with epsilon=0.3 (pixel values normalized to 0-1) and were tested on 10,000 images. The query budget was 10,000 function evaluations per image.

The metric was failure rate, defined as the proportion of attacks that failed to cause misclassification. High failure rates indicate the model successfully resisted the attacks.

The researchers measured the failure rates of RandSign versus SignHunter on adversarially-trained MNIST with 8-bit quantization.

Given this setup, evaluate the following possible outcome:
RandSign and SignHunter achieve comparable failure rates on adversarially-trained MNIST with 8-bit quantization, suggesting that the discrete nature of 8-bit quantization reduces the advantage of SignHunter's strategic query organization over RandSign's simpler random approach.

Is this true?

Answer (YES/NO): YES